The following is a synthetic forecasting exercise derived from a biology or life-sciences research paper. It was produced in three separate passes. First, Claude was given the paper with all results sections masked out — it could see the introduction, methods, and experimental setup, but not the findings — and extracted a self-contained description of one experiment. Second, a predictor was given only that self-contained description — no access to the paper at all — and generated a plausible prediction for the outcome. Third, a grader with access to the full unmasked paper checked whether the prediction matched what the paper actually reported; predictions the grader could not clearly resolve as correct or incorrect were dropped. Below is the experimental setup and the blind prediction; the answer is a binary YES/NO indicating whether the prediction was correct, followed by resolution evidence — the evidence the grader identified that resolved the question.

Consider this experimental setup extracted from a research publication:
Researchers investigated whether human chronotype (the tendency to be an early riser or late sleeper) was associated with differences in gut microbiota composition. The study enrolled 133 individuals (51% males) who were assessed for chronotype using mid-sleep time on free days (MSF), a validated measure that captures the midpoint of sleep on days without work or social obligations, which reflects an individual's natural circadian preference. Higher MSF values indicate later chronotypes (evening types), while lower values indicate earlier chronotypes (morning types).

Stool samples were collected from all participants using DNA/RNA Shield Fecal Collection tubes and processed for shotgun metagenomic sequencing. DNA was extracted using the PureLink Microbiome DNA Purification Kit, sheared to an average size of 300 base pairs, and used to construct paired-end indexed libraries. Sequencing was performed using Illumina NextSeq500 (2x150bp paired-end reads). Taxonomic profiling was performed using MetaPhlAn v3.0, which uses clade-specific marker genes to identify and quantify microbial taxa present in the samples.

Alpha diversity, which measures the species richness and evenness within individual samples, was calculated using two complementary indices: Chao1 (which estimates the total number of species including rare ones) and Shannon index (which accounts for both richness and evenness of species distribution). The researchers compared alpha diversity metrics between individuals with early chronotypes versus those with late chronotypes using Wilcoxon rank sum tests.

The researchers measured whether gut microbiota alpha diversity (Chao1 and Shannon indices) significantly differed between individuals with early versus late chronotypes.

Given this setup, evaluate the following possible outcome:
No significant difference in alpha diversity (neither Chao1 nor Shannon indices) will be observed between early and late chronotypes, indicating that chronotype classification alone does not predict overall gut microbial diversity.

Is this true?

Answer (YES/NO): NO